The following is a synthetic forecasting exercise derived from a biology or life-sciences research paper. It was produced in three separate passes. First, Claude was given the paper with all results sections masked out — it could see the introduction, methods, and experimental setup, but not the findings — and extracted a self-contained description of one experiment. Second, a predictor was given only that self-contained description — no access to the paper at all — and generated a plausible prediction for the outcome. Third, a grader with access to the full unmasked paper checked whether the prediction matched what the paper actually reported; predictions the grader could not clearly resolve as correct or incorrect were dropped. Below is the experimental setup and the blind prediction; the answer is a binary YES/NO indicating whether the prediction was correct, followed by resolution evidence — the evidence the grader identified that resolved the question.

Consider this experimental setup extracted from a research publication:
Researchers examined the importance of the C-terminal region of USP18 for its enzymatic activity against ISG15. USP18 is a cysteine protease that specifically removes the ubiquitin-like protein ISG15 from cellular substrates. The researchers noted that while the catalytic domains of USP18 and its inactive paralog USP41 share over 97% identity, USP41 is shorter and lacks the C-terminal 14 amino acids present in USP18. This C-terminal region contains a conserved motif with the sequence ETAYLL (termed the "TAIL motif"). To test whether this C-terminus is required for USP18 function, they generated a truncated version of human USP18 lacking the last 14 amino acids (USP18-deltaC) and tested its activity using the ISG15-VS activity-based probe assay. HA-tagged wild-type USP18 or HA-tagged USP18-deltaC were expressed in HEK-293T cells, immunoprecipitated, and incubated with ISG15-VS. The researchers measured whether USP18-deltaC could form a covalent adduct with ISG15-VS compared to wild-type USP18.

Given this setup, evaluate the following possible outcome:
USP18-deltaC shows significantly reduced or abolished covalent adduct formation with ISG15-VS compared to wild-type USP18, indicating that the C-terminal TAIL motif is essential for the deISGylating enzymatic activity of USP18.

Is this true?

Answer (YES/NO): YES